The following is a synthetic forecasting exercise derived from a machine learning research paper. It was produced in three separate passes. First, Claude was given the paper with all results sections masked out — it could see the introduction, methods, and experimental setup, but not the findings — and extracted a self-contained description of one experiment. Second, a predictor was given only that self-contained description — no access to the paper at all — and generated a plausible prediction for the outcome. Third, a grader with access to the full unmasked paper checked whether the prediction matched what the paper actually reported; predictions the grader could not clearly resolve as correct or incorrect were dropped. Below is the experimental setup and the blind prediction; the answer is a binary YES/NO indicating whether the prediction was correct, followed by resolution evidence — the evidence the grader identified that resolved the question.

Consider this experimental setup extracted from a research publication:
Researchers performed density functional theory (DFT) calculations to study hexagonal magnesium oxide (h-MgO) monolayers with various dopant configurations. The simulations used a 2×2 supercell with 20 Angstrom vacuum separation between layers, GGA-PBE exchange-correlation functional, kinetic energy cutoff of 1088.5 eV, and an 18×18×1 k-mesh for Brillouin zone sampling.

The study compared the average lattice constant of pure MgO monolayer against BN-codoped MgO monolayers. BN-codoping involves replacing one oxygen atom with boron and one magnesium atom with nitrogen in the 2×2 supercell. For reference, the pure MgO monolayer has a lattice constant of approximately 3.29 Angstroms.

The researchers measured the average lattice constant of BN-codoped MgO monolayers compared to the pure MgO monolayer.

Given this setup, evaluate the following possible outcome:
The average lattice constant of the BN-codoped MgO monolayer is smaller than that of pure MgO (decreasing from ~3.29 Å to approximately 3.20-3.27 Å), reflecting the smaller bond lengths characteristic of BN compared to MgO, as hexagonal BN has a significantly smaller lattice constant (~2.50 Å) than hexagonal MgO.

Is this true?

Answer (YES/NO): NO